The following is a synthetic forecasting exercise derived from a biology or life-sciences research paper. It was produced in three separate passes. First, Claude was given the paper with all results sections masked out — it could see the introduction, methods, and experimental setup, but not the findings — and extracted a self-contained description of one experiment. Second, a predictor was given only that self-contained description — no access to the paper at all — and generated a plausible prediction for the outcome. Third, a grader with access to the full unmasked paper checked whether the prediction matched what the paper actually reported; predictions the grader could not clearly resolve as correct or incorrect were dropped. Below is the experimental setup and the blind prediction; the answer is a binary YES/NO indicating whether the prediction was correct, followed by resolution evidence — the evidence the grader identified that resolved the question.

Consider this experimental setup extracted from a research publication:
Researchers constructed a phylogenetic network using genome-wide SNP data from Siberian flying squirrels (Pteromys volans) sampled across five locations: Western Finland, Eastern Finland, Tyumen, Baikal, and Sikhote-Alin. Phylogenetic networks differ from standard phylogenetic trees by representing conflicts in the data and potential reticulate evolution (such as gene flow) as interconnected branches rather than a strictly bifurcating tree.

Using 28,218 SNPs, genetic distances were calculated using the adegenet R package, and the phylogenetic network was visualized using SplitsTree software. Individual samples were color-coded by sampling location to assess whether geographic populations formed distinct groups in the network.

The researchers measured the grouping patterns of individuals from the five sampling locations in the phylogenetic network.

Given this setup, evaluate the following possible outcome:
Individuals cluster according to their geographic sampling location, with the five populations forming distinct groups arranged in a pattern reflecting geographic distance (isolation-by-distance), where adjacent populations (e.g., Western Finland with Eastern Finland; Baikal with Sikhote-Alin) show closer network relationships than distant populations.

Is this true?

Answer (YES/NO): NO